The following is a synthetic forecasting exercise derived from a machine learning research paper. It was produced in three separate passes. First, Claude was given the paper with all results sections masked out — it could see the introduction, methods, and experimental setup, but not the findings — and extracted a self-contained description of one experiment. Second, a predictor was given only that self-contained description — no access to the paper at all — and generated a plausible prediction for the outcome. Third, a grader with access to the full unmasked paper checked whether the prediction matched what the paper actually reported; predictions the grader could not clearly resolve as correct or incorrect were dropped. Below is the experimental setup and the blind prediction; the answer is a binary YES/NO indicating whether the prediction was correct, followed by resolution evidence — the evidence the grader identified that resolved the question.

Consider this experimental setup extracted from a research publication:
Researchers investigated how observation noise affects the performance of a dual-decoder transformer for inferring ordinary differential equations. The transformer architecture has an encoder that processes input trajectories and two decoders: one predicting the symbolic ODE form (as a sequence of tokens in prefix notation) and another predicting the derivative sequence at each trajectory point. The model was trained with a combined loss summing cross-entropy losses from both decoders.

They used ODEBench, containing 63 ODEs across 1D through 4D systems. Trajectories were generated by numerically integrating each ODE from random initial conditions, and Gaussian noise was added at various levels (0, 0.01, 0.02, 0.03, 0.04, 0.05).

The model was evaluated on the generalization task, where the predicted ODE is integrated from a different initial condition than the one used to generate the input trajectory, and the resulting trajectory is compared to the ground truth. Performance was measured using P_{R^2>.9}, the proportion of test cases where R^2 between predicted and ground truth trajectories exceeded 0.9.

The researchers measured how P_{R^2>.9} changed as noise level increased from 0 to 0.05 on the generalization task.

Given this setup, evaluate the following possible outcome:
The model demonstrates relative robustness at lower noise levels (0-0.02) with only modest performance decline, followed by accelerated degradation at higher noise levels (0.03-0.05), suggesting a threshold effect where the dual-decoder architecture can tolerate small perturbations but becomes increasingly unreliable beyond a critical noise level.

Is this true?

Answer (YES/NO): NO